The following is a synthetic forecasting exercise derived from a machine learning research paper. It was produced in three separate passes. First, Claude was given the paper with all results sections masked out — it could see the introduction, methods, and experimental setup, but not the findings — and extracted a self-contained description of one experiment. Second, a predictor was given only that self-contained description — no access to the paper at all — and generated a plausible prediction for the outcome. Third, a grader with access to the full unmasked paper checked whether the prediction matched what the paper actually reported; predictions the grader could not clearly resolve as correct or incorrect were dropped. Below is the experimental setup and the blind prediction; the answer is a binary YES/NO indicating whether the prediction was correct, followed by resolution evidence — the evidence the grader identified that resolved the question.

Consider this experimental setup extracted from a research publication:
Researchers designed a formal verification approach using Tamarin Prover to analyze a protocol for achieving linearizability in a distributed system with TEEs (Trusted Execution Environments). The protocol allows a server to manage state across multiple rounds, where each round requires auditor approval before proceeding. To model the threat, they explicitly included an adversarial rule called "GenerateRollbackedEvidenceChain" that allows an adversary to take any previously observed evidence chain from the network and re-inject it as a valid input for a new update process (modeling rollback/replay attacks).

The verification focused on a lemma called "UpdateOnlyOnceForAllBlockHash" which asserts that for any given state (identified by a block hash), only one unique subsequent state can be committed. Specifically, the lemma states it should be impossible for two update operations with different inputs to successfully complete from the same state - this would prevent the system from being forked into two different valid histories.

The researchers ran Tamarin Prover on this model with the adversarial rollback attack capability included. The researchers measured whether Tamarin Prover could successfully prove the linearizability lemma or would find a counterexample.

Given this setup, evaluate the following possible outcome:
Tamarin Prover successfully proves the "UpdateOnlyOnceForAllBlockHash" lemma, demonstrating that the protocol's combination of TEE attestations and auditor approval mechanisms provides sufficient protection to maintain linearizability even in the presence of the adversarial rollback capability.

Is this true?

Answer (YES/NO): YES